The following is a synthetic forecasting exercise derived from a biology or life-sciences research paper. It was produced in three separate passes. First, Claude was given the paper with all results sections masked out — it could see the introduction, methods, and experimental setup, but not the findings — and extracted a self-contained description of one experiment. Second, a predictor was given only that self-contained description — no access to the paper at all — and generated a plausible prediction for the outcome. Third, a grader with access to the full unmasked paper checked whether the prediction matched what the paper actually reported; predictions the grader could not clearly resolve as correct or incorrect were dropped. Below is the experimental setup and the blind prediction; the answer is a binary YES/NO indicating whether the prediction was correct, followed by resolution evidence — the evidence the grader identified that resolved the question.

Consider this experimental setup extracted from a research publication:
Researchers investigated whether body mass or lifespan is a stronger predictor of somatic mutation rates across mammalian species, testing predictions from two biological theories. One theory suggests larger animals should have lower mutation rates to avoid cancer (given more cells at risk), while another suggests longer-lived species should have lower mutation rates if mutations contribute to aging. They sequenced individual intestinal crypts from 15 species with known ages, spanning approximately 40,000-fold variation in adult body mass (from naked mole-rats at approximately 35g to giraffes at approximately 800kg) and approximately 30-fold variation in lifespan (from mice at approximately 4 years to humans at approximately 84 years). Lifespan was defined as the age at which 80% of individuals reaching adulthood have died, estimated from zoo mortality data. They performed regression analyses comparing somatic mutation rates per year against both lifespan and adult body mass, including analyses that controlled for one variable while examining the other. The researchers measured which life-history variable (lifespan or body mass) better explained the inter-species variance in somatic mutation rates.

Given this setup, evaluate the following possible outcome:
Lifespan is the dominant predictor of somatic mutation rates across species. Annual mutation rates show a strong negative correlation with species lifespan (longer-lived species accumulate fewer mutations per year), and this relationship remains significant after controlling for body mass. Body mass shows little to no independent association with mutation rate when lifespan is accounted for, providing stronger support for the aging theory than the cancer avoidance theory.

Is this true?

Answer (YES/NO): YES